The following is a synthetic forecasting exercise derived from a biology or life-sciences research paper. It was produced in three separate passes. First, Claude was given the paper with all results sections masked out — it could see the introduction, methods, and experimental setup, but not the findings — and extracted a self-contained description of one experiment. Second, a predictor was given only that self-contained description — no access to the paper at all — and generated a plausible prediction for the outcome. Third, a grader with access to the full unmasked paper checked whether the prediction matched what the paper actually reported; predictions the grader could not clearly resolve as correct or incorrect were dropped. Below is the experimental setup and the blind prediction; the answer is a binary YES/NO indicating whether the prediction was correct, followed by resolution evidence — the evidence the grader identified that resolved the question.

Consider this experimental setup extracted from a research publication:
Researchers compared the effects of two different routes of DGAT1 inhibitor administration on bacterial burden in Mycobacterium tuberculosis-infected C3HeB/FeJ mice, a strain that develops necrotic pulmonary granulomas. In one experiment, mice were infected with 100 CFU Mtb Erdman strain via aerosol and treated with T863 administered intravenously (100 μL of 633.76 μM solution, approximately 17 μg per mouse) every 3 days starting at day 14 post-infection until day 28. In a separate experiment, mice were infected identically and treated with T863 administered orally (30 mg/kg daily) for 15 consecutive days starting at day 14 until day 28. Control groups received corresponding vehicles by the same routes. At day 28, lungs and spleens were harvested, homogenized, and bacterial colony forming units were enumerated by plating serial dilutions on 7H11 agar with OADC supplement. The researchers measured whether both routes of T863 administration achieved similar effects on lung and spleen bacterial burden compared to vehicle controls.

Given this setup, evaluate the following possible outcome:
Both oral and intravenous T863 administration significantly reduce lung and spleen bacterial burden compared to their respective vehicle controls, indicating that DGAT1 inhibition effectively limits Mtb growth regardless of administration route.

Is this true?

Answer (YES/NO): NO